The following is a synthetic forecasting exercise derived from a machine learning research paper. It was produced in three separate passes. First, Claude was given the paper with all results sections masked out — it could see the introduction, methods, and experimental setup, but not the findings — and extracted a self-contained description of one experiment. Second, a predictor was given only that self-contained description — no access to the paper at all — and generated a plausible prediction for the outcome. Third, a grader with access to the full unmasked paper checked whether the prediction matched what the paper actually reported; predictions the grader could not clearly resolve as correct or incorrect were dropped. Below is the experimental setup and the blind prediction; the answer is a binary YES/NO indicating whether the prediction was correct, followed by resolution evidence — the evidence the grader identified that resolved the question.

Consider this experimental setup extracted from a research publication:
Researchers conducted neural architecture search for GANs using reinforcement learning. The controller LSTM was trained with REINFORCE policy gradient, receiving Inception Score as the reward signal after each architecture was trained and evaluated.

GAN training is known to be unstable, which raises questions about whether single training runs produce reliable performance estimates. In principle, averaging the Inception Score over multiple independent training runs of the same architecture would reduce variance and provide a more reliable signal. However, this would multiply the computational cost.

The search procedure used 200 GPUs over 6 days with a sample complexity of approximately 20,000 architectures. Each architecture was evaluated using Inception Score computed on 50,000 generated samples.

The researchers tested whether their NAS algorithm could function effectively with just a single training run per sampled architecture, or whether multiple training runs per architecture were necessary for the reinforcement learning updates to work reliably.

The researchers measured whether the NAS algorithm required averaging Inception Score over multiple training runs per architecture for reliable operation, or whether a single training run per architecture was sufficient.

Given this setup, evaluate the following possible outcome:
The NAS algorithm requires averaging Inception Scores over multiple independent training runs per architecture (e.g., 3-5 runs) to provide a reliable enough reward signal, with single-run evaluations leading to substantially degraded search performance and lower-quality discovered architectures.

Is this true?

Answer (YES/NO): NO